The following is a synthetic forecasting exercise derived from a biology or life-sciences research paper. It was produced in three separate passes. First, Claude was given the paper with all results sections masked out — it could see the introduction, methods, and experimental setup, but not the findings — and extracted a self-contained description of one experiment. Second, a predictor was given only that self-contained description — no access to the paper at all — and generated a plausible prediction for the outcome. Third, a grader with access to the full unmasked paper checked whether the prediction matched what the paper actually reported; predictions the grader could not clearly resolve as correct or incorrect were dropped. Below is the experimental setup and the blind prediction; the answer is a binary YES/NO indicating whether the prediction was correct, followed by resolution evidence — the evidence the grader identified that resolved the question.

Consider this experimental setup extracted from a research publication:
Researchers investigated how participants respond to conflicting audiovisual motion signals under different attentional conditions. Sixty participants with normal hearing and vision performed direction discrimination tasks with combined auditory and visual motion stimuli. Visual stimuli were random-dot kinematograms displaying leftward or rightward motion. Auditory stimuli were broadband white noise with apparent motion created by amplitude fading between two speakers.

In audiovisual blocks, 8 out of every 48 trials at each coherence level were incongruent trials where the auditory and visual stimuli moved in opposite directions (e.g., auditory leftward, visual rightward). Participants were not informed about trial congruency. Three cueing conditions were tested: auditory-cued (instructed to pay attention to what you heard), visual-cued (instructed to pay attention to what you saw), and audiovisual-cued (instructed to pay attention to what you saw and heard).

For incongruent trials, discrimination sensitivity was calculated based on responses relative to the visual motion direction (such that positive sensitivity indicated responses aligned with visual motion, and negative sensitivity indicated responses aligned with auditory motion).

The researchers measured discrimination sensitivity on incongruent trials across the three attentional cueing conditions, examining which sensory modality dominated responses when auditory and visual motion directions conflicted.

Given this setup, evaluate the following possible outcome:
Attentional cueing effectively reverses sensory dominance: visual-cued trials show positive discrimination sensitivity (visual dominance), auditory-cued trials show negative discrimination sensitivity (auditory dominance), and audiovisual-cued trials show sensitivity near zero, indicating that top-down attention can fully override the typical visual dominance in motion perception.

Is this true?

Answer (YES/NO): NO